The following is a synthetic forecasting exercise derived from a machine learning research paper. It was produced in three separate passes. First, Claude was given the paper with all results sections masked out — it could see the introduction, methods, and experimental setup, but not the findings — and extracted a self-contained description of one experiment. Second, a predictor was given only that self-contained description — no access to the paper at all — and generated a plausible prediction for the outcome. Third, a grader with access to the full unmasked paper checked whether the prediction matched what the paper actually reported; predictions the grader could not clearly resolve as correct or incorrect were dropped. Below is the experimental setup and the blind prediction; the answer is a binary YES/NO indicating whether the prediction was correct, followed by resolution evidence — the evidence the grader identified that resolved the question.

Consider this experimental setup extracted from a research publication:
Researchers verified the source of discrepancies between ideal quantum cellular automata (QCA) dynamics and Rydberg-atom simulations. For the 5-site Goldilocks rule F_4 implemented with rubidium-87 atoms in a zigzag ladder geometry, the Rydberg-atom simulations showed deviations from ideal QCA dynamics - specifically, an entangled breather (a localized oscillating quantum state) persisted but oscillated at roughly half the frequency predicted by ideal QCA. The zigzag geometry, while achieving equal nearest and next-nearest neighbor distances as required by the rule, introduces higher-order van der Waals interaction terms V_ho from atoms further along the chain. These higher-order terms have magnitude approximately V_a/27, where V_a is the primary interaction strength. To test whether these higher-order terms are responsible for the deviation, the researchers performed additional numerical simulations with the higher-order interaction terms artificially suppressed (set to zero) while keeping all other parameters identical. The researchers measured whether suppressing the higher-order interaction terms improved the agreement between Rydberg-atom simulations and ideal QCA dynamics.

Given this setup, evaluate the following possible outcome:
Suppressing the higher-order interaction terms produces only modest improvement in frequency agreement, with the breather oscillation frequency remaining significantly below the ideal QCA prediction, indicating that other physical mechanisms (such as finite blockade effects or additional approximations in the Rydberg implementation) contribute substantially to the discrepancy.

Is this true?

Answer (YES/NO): NO